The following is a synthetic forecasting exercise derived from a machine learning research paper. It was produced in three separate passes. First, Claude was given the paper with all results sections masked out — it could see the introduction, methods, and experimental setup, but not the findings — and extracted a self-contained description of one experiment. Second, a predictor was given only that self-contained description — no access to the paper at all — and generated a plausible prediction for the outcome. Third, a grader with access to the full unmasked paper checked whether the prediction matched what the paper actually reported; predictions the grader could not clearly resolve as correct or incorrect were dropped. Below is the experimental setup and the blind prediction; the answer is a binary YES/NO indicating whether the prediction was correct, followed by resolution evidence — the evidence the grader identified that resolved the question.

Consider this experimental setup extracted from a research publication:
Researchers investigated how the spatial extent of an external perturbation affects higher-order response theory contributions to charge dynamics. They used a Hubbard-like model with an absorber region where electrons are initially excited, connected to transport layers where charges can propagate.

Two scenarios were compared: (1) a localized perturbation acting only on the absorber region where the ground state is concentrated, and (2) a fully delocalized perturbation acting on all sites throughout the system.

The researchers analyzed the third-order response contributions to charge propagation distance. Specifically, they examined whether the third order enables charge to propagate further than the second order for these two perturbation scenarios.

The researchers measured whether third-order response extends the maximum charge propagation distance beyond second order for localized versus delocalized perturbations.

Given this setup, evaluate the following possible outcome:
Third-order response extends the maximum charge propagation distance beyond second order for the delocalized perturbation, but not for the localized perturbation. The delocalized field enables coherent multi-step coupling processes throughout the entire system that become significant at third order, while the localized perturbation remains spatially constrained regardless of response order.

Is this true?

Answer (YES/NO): YES